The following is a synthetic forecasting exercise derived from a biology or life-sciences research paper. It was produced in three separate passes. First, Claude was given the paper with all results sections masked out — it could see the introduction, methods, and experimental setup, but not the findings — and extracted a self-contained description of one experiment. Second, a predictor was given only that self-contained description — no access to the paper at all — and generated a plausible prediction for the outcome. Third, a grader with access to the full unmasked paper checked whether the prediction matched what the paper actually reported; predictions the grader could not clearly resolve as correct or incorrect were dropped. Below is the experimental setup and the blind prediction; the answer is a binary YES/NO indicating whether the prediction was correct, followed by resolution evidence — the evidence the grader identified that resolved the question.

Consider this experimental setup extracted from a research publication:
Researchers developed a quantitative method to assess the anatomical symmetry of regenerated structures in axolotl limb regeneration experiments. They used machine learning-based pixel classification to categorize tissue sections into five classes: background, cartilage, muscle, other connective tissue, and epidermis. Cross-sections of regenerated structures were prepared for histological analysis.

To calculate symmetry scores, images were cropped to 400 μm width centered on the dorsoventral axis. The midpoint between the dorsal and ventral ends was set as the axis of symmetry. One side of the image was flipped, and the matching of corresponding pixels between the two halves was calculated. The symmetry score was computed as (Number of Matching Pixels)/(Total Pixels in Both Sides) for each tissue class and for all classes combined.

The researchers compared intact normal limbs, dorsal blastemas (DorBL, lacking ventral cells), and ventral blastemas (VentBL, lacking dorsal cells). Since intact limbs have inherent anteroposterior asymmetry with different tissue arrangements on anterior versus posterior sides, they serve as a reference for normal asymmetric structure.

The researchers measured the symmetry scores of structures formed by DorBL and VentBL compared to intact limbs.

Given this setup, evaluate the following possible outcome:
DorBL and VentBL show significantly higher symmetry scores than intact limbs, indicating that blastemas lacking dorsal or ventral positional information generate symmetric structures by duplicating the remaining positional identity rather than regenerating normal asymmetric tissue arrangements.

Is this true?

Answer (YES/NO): YES